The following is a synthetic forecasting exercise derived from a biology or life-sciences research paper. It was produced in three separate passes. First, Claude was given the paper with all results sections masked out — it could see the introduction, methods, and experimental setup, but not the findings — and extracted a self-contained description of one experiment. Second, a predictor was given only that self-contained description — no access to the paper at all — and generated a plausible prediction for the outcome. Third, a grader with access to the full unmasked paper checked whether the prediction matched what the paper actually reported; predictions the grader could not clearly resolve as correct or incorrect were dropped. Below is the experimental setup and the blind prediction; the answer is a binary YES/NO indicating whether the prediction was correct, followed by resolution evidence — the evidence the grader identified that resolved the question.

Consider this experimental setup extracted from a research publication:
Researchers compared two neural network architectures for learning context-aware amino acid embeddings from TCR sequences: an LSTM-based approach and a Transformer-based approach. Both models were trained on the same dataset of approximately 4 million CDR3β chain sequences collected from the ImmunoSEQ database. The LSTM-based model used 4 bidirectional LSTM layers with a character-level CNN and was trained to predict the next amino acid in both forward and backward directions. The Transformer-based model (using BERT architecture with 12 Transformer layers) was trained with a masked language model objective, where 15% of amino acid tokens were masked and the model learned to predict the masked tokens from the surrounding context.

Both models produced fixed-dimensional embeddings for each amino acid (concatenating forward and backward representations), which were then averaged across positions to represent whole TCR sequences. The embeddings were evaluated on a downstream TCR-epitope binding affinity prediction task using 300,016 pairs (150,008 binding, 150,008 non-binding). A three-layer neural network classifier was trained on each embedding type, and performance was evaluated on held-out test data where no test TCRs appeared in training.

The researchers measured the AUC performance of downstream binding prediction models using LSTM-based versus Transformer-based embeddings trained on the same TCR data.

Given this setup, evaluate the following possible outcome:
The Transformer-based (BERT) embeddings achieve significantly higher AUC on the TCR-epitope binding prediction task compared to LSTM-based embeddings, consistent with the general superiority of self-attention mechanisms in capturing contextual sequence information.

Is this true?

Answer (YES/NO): NO